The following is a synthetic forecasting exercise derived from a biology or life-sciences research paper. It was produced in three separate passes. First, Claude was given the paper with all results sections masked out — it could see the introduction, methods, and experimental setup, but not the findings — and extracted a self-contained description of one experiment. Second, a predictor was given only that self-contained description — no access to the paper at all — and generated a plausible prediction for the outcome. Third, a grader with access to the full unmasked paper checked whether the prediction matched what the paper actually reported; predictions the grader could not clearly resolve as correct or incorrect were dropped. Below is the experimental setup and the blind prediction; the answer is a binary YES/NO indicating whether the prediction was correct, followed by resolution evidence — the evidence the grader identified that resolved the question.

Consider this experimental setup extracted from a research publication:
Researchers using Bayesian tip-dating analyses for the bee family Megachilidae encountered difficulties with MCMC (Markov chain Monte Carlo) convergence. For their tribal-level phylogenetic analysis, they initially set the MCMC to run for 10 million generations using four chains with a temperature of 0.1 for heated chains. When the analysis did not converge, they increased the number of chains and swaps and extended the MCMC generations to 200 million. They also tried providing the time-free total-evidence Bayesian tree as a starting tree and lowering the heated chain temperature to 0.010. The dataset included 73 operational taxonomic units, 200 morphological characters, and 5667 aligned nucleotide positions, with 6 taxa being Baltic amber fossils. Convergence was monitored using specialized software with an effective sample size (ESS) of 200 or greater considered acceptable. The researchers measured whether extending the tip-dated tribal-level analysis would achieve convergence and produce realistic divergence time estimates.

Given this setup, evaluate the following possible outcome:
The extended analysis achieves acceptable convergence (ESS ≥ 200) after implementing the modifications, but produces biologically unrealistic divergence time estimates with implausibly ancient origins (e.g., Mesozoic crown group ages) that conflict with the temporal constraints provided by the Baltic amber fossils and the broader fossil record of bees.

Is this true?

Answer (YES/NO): NO